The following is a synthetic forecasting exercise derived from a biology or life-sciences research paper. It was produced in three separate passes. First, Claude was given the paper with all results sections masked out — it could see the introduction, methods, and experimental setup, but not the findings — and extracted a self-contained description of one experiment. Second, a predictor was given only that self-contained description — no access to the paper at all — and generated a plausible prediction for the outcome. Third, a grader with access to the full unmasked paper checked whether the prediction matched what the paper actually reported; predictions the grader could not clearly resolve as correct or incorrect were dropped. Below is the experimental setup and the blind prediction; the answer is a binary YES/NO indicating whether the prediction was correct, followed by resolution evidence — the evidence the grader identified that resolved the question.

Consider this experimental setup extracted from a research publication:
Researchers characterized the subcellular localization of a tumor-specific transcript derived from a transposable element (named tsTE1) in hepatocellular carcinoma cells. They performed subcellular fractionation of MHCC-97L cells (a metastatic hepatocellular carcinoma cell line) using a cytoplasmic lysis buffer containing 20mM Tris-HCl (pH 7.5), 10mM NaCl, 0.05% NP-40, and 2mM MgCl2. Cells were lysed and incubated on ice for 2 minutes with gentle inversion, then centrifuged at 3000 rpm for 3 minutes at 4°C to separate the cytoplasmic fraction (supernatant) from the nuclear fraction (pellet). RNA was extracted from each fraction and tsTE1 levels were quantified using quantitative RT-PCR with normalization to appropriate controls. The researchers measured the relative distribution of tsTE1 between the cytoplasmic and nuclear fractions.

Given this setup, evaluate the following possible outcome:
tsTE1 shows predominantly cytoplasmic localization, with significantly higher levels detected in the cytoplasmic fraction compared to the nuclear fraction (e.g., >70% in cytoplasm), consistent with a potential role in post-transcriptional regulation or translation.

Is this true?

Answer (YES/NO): YES